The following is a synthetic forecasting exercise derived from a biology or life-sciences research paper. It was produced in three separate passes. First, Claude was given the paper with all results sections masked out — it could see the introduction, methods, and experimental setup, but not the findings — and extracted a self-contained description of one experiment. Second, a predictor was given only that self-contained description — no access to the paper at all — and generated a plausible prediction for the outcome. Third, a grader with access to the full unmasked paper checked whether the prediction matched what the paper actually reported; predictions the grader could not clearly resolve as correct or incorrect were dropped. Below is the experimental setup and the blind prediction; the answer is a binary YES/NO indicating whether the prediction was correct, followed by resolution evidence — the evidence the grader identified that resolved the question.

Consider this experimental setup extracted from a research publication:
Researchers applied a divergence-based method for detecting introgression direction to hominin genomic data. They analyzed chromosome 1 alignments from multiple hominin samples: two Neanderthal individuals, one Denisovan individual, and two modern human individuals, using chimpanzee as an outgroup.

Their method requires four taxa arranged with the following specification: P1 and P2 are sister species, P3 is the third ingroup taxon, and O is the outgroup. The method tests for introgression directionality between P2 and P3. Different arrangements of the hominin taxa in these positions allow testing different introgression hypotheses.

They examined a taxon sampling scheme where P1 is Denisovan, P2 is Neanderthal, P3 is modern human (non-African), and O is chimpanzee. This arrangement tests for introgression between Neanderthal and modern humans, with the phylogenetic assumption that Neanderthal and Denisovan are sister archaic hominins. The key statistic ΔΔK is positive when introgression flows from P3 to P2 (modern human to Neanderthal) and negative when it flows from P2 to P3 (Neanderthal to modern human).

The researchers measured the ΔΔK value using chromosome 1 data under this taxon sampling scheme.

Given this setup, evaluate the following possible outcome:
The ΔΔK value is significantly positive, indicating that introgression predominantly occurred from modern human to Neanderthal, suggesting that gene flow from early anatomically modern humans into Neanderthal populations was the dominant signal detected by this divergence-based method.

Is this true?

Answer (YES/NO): YES